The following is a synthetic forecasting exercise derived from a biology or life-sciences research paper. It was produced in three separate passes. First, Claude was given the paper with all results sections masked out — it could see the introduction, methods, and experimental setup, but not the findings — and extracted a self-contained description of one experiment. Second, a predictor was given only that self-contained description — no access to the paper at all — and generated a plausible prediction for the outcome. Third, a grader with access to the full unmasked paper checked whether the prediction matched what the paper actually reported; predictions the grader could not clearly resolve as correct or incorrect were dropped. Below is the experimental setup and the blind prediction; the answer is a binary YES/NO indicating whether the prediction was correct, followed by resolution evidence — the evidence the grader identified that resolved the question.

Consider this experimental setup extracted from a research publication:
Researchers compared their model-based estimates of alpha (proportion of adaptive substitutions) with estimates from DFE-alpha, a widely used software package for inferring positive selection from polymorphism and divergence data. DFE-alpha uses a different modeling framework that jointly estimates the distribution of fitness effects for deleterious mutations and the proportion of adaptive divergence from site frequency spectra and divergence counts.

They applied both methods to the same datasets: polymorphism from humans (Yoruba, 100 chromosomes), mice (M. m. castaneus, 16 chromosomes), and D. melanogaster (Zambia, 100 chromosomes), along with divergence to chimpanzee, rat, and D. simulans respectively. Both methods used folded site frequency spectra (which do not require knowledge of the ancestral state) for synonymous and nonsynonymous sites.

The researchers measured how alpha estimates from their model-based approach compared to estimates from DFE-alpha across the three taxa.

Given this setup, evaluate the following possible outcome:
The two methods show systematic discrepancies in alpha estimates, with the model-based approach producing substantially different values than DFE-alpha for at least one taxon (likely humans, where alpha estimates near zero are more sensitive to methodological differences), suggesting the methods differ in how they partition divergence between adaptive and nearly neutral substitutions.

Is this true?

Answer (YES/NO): YES